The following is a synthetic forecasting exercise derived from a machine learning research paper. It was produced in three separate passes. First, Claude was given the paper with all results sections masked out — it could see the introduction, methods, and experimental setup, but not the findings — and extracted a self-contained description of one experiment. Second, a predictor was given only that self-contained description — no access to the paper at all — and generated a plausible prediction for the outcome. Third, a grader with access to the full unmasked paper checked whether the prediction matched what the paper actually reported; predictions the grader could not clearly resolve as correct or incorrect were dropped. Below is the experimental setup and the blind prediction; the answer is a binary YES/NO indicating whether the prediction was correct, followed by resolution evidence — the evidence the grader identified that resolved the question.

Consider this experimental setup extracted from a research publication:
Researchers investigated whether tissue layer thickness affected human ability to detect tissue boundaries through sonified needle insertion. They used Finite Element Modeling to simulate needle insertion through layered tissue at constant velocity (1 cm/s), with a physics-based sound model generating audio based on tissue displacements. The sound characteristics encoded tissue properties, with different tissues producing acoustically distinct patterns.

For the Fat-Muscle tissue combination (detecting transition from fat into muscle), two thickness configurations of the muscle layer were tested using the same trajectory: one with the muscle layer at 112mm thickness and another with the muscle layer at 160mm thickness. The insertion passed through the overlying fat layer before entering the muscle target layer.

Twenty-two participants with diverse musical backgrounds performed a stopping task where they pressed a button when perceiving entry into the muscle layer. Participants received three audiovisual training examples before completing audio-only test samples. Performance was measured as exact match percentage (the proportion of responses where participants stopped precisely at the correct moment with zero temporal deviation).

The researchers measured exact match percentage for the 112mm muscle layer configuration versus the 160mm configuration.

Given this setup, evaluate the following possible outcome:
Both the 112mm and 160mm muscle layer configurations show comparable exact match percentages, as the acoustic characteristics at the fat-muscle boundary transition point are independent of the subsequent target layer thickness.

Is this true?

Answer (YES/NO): NO